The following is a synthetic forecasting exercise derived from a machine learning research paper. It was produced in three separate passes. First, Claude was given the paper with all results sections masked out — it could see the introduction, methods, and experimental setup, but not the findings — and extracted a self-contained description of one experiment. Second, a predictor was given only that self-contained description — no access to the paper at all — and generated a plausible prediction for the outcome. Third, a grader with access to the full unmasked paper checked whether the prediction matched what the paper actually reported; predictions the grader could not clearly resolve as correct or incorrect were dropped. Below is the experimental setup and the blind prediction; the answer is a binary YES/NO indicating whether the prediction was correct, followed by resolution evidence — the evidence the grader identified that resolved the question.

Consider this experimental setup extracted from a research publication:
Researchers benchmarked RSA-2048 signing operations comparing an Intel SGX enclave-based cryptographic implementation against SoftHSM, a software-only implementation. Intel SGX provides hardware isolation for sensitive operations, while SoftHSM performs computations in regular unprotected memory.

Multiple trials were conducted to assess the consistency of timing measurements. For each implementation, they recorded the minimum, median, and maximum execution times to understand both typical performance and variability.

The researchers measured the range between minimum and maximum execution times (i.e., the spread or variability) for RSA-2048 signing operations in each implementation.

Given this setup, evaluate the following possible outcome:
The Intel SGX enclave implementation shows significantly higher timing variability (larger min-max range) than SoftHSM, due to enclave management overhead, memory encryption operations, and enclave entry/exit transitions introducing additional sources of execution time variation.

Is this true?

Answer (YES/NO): NO